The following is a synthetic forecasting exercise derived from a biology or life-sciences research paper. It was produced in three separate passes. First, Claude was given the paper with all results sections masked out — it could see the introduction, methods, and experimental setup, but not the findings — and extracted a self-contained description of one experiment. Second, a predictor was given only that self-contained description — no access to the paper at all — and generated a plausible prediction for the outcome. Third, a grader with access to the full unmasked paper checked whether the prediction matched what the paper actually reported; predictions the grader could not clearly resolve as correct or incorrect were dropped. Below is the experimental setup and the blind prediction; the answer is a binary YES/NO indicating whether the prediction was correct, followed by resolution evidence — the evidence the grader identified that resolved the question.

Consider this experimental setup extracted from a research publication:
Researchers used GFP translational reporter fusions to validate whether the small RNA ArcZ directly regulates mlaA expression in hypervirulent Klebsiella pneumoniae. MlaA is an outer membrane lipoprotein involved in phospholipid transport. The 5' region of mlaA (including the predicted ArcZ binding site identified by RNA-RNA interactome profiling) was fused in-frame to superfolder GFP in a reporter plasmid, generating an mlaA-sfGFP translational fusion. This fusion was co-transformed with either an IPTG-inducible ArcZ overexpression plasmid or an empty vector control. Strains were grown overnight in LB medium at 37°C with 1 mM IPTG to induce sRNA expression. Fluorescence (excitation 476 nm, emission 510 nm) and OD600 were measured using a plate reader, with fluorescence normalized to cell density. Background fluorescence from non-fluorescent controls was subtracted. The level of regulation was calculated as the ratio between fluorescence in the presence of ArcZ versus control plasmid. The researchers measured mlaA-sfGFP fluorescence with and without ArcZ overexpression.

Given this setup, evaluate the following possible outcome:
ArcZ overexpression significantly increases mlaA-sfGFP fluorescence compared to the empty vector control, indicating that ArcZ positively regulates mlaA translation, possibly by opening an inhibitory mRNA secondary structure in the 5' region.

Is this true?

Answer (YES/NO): NO